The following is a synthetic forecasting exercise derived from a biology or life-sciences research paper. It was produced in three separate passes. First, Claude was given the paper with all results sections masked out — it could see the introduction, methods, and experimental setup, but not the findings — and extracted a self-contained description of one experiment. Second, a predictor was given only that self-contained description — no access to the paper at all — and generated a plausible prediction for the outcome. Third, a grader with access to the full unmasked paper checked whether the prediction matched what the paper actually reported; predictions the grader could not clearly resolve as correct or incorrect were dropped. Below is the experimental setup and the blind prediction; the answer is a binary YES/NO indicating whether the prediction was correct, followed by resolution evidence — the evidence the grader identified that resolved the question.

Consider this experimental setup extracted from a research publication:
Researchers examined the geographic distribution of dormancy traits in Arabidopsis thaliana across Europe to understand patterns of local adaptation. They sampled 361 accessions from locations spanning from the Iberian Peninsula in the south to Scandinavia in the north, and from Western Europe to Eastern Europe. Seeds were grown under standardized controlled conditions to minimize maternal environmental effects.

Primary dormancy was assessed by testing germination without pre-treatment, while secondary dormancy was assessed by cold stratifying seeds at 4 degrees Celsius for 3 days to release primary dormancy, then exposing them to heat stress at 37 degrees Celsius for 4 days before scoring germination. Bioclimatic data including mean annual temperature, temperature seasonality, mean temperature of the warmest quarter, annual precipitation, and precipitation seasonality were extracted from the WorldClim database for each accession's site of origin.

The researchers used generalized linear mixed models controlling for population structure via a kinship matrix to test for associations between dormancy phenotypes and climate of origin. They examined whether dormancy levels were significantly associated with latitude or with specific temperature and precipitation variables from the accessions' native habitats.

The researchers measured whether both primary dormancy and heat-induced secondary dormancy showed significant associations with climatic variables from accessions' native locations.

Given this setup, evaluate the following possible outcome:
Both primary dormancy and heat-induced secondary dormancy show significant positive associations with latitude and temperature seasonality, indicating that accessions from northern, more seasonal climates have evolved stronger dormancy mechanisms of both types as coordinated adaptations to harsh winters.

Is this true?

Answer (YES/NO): NO